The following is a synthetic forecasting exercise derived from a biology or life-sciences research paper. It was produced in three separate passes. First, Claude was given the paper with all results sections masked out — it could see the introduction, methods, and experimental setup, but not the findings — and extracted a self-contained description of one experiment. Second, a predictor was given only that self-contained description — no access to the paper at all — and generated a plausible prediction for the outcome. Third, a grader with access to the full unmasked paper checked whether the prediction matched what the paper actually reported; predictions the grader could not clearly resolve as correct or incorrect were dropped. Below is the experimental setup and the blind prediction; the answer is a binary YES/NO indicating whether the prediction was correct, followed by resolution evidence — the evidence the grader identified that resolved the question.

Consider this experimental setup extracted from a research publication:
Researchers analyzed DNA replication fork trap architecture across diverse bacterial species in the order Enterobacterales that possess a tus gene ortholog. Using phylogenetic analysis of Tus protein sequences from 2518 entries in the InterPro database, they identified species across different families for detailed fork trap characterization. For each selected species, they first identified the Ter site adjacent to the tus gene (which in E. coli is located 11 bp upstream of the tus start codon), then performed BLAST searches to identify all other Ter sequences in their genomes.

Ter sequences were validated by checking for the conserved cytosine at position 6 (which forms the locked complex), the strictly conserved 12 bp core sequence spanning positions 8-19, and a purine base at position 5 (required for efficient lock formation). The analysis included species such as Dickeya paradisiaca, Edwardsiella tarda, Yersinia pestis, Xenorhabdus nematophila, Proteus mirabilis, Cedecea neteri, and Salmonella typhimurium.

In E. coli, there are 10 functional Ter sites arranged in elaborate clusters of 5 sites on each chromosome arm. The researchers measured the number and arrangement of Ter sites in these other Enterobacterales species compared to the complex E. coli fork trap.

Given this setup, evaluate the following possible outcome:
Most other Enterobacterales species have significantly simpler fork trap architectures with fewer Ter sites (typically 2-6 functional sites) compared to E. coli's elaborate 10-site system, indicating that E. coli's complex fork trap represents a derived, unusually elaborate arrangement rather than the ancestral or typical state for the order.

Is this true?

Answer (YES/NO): YES